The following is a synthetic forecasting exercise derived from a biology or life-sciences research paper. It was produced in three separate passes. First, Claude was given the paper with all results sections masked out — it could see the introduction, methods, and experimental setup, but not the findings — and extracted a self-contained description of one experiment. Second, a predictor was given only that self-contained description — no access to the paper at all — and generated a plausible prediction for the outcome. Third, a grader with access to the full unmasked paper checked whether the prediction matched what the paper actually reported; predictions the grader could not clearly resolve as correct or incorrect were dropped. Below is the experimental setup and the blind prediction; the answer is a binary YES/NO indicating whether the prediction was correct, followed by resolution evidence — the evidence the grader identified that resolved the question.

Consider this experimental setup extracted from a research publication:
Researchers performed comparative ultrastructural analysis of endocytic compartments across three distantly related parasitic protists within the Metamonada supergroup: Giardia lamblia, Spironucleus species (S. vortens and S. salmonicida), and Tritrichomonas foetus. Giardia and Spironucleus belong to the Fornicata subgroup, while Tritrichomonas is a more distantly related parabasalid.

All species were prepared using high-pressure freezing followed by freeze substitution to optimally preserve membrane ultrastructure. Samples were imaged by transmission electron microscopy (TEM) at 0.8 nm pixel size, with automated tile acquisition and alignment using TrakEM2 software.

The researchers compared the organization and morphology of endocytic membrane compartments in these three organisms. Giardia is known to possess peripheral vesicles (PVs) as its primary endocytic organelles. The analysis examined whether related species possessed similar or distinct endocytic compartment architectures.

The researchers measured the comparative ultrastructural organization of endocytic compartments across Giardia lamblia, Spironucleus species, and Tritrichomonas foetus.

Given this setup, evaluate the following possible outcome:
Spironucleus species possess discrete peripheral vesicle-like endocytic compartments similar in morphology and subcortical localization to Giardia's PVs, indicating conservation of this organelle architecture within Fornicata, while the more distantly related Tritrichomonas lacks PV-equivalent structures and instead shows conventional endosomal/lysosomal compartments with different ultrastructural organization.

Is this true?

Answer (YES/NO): NO